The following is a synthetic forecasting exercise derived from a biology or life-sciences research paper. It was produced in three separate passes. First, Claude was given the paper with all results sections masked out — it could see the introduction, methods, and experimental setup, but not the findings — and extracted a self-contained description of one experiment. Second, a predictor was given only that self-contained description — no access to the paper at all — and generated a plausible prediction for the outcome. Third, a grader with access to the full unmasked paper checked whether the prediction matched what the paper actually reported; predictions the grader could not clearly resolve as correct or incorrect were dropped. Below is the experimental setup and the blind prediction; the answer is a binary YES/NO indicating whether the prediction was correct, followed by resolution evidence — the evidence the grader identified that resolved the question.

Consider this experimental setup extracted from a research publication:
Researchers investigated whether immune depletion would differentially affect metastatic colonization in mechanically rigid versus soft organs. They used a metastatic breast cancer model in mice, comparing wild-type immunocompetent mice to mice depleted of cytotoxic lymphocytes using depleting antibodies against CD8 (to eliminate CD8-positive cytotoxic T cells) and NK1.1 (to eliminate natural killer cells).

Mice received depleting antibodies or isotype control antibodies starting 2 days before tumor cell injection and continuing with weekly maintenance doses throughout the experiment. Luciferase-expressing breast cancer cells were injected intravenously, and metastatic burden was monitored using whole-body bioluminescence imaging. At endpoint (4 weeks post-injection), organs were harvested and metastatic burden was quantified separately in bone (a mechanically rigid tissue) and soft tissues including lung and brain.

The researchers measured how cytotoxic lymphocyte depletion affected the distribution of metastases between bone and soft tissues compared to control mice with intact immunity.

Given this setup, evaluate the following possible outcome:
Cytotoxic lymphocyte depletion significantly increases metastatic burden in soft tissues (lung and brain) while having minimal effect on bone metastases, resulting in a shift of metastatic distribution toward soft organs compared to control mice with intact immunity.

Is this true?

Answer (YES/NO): NO